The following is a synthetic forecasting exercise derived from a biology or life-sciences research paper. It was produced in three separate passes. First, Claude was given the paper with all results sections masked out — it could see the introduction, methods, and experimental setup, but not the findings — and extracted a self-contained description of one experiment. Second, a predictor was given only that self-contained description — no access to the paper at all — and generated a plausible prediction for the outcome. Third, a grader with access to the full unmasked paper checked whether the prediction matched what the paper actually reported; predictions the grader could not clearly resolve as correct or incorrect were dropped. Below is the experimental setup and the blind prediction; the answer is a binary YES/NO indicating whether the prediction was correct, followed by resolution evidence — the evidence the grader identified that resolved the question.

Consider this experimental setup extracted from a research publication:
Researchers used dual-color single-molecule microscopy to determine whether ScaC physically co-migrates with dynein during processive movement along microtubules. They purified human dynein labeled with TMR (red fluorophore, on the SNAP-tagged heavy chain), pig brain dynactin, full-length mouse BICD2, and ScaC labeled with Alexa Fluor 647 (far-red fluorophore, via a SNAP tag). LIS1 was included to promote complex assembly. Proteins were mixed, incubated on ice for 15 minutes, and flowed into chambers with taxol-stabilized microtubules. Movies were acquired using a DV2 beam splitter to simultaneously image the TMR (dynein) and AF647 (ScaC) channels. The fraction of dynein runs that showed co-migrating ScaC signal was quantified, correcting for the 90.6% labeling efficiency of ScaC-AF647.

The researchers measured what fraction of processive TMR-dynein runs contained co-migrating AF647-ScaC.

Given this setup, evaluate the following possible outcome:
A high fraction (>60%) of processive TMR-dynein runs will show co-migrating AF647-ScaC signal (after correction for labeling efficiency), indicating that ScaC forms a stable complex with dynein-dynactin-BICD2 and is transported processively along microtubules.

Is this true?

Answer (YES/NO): YES